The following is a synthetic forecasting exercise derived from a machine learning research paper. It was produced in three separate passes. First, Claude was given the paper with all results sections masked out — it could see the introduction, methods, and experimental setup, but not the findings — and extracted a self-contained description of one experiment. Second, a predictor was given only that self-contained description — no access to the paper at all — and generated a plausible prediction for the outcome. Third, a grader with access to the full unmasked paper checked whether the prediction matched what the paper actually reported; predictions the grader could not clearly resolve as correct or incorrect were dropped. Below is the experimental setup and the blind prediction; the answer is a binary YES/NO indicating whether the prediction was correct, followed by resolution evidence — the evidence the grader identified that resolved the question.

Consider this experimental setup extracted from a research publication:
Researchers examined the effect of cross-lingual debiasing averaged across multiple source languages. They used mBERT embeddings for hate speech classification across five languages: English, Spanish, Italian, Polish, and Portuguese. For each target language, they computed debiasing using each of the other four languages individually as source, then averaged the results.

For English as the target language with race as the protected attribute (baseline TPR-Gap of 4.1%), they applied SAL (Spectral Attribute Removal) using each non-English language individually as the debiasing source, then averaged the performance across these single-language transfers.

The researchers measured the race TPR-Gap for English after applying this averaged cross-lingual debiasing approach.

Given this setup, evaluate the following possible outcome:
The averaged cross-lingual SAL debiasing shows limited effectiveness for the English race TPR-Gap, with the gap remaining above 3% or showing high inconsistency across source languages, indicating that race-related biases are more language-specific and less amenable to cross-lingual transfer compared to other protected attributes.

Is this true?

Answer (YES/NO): YES